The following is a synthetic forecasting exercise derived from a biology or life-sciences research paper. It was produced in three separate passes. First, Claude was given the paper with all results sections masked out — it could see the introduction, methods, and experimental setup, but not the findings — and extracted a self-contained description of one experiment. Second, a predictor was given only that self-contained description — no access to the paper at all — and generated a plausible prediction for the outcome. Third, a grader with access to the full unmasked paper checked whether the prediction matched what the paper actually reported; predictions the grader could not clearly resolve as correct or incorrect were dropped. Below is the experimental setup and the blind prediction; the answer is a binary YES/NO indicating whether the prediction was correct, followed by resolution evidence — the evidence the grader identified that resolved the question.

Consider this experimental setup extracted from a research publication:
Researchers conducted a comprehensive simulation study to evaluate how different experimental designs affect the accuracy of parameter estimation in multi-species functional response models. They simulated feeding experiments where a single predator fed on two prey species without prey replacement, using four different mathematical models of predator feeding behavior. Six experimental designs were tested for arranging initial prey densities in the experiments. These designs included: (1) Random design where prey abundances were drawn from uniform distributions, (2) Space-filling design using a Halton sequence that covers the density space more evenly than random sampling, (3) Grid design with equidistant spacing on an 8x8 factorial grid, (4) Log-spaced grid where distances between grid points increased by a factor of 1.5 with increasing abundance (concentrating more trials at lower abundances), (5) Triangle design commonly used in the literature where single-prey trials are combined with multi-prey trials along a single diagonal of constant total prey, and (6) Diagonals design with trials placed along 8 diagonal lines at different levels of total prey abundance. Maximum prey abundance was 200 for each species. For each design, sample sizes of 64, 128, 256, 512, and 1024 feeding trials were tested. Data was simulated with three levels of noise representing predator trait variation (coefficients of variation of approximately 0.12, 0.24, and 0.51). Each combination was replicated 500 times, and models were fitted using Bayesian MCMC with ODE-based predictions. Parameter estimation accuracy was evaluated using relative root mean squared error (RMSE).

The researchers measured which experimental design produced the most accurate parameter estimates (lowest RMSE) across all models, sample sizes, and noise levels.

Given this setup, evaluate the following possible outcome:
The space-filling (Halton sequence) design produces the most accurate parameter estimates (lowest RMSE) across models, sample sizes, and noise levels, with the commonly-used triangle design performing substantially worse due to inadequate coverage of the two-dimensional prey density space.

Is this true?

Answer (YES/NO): NO